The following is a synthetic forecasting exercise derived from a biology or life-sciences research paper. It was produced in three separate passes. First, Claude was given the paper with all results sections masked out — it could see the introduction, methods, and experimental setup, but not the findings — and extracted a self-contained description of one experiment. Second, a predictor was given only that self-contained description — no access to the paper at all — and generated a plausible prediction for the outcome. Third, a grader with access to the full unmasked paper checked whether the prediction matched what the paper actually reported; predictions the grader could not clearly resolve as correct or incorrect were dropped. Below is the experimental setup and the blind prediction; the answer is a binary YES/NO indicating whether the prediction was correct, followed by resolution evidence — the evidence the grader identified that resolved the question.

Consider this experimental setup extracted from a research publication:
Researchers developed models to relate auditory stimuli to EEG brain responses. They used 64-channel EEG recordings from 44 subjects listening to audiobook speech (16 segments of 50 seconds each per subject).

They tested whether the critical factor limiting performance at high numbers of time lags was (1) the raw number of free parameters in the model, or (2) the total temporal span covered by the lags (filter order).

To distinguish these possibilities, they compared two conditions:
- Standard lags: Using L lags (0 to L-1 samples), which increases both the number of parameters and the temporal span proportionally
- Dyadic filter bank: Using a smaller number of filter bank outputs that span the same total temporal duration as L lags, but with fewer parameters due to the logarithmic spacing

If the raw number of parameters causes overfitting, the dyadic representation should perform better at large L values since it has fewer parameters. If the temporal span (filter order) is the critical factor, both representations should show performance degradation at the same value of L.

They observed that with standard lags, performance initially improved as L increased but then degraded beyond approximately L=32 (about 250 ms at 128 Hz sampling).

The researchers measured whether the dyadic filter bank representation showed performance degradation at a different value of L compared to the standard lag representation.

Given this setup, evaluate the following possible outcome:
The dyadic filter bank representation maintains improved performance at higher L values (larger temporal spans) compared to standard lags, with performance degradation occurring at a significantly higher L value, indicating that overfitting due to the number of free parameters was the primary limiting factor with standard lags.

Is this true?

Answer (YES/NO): NO